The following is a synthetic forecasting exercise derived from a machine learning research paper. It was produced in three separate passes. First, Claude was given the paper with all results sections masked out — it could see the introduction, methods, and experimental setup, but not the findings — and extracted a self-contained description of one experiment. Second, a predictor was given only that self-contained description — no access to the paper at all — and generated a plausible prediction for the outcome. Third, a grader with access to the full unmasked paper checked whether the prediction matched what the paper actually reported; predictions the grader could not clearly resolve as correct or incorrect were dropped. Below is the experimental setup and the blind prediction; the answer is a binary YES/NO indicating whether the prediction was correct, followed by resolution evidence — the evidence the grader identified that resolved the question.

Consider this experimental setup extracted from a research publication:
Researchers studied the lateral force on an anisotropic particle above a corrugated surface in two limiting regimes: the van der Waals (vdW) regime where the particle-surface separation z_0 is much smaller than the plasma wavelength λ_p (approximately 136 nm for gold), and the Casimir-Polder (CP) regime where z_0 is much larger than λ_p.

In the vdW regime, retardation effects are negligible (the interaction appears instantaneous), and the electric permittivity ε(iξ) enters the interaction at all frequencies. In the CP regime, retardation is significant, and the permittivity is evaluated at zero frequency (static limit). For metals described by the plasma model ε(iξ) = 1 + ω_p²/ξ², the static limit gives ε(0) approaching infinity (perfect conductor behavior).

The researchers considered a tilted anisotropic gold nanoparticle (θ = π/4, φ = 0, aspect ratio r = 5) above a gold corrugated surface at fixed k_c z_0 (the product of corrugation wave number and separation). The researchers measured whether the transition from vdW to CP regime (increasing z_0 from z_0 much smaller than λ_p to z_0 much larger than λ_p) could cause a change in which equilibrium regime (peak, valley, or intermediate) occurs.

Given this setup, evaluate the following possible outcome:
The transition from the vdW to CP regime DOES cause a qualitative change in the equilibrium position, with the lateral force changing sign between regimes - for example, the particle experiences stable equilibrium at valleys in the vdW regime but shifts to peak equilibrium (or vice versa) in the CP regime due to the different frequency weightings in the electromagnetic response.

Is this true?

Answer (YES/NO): NO